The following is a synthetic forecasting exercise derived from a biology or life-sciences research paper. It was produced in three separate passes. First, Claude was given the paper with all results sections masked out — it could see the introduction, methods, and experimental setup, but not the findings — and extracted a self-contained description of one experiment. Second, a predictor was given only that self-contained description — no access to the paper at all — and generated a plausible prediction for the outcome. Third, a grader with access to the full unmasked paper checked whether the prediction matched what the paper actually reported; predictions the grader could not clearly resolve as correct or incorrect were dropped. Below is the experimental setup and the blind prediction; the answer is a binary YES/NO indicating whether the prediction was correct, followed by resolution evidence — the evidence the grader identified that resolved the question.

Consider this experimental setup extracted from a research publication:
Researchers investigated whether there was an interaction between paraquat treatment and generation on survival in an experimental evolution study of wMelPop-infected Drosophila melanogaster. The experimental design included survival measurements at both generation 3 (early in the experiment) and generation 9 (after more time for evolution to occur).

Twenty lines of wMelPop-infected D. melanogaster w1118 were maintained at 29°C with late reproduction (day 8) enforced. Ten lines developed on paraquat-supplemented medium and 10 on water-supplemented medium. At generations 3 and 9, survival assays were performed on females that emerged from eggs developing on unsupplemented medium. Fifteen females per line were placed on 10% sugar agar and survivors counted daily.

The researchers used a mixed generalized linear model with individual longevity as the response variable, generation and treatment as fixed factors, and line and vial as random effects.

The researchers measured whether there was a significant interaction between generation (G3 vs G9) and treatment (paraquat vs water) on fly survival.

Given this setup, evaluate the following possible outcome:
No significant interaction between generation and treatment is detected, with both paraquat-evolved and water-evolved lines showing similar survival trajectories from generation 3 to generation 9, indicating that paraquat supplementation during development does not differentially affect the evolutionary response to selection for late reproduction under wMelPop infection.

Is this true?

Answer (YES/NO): YES